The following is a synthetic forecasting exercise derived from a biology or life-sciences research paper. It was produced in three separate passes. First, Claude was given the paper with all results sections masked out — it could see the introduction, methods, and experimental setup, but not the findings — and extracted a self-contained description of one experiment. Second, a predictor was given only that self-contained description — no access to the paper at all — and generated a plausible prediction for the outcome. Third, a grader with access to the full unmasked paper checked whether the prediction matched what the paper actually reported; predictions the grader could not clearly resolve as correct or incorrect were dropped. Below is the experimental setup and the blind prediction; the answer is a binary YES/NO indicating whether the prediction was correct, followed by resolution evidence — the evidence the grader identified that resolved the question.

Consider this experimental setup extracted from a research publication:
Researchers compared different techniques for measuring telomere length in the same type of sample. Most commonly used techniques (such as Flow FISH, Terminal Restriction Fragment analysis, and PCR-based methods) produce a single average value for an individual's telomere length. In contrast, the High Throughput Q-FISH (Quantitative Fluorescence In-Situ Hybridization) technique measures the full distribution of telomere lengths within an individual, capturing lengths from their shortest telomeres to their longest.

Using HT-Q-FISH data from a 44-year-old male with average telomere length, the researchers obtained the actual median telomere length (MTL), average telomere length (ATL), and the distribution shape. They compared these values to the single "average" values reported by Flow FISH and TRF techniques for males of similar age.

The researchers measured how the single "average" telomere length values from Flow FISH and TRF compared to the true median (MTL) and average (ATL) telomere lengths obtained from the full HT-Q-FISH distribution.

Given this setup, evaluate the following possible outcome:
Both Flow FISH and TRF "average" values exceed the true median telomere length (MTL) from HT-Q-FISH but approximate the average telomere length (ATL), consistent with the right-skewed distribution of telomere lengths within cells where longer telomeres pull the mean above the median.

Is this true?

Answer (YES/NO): NO